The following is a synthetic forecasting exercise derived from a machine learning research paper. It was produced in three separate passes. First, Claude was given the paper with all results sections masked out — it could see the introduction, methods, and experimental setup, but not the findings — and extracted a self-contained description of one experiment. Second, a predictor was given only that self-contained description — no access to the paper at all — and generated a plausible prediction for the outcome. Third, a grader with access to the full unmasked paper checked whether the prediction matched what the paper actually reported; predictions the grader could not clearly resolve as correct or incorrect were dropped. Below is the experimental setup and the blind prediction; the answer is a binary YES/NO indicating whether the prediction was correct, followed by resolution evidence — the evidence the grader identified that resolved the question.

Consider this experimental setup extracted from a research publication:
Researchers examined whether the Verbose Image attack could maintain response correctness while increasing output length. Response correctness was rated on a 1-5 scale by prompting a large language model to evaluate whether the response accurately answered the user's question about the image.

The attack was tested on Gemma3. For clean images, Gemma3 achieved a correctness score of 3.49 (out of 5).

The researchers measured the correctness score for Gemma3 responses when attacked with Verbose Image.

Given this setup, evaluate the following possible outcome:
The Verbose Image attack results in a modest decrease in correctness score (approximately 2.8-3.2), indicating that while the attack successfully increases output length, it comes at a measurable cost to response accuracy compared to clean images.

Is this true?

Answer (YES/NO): NO